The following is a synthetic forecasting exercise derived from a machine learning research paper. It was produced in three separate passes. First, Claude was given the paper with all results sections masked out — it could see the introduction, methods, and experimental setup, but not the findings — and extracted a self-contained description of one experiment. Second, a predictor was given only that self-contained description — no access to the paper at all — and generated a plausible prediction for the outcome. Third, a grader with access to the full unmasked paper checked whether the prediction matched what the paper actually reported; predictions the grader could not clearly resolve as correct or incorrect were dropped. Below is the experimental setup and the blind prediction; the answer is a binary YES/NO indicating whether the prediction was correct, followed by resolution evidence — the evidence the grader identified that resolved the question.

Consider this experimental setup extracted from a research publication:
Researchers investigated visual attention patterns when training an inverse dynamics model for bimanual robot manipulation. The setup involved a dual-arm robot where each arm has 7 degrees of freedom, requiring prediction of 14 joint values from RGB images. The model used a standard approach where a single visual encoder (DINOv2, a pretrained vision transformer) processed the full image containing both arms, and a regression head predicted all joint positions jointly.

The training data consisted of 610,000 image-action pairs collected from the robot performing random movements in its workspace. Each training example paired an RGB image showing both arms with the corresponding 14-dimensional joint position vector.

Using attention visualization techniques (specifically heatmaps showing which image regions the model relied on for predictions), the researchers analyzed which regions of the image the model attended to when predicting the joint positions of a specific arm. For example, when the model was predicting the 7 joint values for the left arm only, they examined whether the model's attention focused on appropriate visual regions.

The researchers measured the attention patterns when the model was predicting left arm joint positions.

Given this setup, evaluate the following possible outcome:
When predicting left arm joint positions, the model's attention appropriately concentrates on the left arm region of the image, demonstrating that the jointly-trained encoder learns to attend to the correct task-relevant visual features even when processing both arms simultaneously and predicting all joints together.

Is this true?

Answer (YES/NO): NO